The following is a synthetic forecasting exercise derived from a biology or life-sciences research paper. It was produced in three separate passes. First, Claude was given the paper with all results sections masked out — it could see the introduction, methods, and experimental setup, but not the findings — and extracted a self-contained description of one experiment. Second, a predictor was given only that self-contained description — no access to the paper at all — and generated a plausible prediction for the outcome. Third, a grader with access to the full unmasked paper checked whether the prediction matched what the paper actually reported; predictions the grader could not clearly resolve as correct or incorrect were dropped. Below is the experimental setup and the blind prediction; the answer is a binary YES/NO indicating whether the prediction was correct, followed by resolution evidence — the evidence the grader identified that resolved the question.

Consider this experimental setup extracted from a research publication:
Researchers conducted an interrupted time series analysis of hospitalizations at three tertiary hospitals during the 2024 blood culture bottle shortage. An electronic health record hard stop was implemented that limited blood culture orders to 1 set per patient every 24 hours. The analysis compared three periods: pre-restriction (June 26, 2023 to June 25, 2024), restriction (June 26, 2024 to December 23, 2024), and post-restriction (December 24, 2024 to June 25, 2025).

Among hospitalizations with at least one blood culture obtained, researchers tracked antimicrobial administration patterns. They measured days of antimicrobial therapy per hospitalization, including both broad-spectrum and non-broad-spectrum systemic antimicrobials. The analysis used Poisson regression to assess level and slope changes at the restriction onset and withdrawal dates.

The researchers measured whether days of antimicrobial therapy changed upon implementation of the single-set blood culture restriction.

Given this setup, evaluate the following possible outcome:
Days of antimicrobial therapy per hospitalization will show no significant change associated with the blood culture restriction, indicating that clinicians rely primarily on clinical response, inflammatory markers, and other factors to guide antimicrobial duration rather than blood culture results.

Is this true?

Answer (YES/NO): NO